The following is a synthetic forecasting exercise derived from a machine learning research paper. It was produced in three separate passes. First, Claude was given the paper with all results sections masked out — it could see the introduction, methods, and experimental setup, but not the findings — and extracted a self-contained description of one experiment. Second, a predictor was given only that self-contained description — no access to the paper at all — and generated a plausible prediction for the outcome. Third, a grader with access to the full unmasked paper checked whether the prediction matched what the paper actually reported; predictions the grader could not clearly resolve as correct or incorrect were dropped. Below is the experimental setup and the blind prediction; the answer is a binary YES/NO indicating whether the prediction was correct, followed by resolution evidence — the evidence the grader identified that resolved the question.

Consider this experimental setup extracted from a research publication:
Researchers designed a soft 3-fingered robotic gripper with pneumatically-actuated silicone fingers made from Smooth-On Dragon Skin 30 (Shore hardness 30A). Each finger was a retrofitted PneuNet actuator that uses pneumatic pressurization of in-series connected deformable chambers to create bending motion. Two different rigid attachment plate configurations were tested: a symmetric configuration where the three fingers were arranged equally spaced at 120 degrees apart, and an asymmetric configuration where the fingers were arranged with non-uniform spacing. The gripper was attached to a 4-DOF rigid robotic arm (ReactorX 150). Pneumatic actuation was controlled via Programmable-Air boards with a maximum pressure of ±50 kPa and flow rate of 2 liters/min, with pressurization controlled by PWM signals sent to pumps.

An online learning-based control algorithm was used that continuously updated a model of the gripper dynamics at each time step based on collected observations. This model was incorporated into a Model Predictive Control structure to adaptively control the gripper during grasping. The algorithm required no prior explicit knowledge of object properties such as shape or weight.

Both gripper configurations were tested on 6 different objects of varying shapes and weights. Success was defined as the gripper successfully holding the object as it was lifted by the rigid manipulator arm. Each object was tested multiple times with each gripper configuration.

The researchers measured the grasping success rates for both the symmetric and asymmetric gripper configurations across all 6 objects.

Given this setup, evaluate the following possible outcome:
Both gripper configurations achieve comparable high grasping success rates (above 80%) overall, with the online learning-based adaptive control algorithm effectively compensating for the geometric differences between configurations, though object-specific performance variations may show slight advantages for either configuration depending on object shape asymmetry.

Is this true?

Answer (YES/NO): NO